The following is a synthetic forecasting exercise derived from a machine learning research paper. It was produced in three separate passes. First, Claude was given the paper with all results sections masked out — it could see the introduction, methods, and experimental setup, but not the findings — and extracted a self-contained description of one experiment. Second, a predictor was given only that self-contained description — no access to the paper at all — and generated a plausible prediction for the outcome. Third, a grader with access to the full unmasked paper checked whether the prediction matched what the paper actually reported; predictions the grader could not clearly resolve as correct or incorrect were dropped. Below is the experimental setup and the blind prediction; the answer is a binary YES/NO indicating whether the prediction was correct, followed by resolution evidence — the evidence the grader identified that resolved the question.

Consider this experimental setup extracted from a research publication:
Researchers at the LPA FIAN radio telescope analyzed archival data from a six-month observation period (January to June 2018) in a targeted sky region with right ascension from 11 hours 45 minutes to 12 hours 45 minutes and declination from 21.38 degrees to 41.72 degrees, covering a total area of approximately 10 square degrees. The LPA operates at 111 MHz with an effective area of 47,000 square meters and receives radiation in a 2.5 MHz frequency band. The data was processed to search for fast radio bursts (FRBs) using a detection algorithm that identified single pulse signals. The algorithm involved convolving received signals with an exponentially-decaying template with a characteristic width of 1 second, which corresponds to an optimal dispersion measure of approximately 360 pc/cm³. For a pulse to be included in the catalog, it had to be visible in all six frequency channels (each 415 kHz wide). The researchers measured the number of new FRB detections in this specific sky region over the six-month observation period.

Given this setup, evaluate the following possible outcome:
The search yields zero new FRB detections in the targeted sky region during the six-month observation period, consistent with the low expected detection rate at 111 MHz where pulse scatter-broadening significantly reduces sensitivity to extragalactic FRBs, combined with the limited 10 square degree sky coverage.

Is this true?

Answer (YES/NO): NO